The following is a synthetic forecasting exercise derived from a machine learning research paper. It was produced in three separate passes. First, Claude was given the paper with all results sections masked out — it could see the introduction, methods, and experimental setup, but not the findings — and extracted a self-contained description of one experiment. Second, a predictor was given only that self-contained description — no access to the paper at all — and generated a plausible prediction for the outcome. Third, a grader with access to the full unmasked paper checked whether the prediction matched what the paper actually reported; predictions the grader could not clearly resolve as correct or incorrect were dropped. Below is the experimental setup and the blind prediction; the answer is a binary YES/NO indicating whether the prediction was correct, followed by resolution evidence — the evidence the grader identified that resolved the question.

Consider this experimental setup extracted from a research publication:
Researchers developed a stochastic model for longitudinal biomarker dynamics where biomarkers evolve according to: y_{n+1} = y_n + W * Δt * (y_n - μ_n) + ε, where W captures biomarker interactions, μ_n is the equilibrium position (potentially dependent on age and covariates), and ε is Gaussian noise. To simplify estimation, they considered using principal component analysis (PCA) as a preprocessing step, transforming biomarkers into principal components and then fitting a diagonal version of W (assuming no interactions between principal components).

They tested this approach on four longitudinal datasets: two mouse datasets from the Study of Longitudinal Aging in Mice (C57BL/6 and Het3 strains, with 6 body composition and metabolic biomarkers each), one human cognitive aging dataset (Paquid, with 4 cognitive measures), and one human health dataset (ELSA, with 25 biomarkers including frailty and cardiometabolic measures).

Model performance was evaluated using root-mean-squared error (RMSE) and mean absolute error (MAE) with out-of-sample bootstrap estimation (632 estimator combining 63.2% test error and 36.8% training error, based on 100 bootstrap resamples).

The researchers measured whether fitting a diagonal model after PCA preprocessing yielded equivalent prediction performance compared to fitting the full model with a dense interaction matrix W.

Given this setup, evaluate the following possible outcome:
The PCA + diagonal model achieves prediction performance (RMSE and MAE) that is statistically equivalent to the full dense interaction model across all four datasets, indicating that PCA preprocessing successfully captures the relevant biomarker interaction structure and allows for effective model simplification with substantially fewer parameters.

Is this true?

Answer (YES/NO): YES